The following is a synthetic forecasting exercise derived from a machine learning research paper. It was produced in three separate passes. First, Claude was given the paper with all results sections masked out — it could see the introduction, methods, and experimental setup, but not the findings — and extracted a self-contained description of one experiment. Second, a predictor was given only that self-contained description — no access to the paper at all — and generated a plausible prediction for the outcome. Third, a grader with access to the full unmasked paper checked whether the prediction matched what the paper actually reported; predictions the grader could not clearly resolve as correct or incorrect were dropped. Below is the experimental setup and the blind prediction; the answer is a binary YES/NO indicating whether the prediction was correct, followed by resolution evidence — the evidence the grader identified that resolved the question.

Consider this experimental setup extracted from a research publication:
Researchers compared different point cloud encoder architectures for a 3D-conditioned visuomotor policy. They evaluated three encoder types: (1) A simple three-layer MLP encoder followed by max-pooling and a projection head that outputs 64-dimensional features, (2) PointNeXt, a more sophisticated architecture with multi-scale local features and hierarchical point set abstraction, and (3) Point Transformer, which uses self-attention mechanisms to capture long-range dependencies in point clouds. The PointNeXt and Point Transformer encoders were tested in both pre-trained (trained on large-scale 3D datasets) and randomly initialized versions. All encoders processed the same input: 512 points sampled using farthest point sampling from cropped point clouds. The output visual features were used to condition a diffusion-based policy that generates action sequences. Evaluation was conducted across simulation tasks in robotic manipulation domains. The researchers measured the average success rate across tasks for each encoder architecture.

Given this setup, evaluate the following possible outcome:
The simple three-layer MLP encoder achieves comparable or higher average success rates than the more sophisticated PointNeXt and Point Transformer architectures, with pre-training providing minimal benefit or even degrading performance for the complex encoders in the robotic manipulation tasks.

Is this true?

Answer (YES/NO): NO